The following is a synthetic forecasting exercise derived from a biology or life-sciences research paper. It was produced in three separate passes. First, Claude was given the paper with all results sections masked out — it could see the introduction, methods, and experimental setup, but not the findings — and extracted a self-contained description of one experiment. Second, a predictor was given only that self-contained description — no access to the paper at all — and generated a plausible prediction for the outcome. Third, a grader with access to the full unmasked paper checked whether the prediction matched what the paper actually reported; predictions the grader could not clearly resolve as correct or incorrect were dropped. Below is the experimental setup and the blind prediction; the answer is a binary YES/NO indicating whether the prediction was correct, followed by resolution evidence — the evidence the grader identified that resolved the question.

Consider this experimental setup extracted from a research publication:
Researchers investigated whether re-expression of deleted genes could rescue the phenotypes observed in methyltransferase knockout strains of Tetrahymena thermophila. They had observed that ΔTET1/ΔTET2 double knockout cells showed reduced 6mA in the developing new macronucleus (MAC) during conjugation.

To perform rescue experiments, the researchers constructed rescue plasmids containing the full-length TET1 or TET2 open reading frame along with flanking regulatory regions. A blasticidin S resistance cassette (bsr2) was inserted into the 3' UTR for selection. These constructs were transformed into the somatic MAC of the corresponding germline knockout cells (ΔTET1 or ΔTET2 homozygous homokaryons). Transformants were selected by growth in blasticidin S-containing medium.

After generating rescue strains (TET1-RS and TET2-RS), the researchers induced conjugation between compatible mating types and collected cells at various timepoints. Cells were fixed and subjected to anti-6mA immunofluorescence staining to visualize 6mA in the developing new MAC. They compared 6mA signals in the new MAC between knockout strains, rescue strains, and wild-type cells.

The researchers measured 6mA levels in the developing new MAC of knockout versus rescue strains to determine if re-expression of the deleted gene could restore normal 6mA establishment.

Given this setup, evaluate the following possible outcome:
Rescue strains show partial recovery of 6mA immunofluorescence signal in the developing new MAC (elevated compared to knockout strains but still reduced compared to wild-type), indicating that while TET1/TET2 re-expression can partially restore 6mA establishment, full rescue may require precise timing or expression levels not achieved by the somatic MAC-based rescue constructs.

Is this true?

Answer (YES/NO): NO